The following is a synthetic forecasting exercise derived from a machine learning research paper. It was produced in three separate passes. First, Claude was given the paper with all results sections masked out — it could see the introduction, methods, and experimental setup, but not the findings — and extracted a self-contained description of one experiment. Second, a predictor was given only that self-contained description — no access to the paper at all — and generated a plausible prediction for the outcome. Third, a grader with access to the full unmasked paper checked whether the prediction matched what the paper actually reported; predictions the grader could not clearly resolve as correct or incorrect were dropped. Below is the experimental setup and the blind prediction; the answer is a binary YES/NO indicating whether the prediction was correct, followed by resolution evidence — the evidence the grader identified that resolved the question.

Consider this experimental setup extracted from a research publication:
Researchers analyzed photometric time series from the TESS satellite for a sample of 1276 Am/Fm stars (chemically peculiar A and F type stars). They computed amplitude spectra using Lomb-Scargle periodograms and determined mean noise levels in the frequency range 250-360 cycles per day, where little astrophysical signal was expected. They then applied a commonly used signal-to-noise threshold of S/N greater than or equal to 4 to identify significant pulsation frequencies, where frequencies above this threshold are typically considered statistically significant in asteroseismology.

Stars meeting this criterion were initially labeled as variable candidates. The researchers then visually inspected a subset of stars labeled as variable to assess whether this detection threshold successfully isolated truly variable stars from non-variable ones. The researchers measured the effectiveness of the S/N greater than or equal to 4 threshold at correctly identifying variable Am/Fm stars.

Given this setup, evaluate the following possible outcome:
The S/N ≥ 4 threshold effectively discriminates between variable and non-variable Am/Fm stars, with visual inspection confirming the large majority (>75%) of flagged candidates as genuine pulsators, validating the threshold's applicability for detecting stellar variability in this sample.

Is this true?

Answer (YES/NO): NO